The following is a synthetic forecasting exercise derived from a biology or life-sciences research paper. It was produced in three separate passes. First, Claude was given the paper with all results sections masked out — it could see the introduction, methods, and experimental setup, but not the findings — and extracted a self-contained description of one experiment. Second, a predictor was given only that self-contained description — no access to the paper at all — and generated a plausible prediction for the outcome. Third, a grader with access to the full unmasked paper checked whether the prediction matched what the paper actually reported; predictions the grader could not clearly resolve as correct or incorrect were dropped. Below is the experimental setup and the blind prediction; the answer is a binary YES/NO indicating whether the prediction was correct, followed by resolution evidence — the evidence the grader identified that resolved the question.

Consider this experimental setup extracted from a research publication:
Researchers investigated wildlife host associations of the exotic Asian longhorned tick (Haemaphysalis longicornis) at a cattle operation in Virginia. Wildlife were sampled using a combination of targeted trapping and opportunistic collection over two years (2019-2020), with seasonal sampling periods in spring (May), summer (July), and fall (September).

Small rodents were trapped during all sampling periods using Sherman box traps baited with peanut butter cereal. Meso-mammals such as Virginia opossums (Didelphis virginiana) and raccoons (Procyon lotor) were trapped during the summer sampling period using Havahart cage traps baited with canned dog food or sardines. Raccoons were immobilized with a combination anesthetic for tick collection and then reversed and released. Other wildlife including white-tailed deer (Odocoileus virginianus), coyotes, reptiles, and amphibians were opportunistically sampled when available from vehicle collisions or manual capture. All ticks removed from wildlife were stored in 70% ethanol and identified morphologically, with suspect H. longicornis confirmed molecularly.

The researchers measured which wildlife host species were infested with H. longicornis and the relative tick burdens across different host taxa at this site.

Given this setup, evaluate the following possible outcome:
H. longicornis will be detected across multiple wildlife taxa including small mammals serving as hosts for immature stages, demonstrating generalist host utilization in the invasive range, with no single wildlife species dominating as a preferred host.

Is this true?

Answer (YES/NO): NO